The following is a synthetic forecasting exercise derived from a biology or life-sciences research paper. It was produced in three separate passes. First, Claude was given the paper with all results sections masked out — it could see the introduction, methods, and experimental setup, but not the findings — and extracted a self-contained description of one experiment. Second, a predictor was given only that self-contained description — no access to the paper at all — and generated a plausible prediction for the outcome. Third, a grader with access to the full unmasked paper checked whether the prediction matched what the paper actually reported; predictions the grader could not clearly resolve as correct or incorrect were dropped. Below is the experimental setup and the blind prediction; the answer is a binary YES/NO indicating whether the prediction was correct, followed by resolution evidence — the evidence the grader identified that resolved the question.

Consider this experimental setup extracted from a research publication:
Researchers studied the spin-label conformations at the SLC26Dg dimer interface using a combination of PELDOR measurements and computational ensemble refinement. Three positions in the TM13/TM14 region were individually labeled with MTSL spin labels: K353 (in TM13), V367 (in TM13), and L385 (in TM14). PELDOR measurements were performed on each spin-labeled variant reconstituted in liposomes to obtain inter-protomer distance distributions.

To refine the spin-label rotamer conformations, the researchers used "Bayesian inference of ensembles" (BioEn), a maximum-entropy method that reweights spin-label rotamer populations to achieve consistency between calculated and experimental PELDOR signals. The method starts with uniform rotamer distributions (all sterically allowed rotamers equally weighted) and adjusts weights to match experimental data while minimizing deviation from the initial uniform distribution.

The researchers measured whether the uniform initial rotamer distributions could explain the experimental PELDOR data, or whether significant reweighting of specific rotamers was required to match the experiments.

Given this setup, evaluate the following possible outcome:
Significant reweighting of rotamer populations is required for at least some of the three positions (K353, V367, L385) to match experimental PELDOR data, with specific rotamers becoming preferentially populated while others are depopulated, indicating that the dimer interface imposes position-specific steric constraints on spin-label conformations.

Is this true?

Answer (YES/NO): NO